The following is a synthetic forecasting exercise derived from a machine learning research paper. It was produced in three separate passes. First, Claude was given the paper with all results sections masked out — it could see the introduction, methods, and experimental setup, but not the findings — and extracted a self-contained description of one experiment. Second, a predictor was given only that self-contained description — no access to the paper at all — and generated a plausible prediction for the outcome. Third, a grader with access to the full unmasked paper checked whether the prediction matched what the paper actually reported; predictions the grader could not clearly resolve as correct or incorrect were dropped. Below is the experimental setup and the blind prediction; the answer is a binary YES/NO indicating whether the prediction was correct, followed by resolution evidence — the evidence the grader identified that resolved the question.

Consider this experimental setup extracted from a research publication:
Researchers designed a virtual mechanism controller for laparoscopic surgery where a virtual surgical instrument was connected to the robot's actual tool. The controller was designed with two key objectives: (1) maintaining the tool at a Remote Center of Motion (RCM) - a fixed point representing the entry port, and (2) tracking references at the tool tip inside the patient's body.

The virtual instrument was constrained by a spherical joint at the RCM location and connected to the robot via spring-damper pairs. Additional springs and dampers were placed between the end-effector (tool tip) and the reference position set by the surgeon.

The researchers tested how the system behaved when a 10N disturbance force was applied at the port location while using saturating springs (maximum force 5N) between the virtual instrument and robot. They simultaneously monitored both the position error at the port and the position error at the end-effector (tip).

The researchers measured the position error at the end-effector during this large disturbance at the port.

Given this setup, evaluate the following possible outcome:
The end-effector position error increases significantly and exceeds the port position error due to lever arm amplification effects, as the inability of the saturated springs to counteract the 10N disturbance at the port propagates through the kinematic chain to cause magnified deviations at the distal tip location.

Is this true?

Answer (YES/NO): NO